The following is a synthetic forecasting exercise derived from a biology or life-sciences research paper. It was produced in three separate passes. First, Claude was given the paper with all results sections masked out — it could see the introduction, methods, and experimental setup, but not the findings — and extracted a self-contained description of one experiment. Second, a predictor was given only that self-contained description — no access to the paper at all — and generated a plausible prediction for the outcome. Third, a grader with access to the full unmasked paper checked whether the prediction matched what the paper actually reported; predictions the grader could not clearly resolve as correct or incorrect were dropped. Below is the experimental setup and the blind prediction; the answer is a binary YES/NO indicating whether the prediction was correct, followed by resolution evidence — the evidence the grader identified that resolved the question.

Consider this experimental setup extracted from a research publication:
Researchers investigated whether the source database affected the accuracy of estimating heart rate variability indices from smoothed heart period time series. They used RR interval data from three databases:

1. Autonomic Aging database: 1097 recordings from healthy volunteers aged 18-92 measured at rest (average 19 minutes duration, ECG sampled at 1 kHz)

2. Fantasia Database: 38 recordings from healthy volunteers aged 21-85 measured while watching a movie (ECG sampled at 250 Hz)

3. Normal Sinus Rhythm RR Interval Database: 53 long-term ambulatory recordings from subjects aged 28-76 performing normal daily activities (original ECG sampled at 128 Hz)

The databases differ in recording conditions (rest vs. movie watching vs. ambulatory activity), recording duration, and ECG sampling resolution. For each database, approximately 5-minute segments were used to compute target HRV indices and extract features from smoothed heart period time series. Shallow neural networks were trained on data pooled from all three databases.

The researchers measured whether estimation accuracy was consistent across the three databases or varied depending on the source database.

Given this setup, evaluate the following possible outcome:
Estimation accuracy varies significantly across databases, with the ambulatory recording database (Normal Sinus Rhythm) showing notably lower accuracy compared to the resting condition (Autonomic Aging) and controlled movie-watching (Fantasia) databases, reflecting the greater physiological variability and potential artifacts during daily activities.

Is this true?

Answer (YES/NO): NO